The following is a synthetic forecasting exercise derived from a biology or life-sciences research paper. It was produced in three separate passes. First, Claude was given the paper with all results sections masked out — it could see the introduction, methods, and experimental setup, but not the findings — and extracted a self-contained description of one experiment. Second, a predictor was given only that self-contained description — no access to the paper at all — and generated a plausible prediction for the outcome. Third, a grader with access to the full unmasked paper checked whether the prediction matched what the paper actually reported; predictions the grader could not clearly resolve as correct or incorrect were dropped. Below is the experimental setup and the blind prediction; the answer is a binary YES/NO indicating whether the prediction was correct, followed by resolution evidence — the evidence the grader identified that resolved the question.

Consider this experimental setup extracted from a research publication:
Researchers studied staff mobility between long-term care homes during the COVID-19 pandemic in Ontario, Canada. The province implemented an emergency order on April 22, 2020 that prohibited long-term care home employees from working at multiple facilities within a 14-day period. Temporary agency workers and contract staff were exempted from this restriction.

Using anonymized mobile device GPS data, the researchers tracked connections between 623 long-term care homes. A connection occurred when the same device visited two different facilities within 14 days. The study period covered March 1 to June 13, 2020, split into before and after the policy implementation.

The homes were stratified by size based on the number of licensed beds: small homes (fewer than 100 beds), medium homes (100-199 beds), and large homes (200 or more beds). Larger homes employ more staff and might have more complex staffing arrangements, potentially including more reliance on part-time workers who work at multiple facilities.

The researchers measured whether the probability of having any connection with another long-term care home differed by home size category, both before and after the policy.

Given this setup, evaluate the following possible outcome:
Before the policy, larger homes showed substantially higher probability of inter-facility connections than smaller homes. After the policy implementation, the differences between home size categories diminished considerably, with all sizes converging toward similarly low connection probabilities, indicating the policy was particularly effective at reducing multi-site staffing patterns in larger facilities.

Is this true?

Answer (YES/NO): NO